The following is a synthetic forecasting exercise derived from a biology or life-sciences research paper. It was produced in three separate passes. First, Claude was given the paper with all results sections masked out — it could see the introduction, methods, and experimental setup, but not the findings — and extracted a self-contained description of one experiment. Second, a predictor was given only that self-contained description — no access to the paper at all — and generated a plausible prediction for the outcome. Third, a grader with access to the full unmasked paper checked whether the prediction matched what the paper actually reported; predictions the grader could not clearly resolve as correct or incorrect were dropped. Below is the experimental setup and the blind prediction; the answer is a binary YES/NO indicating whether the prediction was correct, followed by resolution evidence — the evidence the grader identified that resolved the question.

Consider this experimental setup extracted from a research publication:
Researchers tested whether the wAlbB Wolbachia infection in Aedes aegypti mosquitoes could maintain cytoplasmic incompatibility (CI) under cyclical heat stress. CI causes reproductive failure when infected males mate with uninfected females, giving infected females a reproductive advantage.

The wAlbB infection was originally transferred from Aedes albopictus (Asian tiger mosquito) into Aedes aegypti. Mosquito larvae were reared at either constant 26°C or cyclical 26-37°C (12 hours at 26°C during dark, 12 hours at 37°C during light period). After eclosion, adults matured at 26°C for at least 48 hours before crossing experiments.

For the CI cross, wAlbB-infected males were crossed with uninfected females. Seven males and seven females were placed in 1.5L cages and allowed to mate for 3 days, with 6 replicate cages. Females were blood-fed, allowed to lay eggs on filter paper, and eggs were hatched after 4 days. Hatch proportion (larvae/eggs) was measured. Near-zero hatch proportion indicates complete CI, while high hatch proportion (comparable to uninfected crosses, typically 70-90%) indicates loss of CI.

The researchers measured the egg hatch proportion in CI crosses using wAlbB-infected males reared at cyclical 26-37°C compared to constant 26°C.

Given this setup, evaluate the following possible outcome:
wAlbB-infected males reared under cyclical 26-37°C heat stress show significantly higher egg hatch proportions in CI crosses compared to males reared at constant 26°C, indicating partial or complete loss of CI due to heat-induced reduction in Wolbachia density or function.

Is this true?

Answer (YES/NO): NO